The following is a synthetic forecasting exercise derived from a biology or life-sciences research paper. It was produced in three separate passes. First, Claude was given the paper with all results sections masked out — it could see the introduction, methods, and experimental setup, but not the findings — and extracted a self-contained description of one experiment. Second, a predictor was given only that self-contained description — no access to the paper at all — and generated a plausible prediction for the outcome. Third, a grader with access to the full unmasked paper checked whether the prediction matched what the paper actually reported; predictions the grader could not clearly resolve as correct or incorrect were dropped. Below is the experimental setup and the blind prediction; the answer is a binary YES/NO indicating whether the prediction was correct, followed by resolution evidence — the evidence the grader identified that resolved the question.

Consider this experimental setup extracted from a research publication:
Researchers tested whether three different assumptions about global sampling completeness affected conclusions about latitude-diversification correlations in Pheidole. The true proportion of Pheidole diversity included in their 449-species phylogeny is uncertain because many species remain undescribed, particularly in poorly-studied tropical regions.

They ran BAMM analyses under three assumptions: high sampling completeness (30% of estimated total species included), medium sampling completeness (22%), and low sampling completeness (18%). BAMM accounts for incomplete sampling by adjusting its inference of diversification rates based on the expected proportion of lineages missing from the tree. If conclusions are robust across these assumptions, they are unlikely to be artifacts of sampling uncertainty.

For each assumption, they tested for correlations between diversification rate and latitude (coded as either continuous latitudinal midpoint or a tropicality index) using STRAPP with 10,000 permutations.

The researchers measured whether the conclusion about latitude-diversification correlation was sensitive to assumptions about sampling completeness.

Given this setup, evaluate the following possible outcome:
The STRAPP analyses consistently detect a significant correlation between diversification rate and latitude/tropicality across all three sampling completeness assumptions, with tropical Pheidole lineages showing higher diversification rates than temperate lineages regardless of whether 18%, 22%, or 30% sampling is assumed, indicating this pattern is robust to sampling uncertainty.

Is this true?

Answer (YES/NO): NO